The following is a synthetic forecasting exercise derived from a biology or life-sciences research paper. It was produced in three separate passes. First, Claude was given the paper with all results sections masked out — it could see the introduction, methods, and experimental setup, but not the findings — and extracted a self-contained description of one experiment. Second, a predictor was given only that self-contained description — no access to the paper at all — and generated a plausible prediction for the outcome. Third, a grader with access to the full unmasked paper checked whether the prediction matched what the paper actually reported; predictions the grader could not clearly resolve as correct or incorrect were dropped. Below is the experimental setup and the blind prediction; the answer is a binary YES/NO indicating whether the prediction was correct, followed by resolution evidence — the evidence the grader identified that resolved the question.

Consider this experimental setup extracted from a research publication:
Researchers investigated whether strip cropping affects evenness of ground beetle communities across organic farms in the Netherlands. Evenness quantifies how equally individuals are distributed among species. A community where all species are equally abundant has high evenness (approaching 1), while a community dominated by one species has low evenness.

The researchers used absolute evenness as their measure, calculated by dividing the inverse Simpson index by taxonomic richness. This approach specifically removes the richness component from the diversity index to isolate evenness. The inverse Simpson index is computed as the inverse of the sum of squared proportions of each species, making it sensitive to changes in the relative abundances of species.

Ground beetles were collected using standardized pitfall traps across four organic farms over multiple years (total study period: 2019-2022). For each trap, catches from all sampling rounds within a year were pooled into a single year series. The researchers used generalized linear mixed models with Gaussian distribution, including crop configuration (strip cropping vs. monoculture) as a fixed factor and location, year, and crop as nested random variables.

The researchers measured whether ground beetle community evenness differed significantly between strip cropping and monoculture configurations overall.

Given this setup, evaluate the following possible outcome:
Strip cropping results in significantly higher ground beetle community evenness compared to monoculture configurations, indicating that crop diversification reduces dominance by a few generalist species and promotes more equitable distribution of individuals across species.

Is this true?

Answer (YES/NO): NO